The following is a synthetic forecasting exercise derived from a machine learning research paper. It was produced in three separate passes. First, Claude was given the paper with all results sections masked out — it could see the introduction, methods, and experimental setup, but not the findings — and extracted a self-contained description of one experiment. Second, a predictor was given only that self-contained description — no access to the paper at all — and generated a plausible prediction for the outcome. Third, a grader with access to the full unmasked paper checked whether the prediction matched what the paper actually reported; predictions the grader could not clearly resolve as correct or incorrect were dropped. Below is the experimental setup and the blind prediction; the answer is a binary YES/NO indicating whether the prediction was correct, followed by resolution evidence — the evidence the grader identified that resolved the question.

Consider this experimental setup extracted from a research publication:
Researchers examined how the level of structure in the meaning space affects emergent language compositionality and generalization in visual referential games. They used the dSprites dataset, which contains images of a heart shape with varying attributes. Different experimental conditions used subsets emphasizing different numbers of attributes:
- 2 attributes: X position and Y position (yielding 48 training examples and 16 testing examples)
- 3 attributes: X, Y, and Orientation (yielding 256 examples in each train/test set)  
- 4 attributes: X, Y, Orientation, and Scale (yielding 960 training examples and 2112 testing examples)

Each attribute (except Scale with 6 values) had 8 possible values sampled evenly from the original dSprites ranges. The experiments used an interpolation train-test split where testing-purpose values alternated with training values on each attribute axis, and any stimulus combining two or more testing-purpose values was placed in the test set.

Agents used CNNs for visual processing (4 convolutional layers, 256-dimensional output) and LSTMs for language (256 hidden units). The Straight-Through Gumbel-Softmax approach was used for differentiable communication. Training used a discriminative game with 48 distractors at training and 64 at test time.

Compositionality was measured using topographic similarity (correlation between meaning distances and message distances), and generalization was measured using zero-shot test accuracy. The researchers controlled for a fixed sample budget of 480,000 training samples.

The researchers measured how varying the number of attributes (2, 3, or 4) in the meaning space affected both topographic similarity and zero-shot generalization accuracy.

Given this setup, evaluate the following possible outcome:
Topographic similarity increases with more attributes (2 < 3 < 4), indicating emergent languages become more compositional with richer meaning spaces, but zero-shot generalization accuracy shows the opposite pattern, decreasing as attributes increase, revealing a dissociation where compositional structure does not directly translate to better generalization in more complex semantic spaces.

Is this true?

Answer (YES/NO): NO